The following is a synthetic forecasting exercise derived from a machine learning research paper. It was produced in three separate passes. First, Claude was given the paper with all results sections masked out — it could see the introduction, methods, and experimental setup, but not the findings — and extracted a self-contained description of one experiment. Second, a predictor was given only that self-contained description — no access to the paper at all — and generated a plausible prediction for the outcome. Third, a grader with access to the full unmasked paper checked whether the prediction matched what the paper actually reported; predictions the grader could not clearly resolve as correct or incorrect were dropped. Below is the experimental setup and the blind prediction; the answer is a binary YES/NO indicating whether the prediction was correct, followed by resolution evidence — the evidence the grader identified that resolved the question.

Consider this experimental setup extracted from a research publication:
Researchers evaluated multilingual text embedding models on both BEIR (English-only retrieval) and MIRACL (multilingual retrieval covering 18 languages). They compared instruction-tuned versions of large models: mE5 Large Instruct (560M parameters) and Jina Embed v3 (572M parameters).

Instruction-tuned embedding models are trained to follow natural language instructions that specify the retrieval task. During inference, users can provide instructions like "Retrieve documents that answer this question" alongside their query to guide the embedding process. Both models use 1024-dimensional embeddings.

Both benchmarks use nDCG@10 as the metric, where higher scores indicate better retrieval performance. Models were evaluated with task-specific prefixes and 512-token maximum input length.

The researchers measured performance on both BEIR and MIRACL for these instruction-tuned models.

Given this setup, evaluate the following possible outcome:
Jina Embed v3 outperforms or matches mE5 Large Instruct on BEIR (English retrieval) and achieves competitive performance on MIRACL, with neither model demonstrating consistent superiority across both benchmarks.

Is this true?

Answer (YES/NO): NO